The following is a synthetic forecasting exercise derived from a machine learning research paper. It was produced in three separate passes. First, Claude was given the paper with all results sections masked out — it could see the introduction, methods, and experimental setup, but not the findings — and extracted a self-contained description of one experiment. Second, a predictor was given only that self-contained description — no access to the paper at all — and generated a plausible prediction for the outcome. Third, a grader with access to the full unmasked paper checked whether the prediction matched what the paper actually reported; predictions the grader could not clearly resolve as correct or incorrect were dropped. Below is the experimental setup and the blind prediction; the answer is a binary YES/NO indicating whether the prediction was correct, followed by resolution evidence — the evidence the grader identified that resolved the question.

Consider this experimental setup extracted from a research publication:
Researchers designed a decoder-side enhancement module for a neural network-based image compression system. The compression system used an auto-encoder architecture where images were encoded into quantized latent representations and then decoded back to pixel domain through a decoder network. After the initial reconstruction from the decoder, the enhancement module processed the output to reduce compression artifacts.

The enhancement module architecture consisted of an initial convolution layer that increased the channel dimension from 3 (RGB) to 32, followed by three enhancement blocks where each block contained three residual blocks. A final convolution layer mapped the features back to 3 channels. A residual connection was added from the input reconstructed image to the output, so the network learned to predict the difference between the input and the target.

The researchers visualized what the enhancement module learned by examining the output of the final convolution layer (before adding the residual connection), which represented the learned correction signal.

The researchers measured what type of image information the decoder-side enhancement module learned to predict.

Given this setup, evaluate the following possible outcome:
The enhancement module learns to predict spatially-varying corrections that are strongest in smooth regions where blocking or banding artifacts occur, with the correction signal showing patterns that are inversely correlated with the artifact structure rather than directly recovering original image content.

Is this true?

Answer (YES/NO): NO